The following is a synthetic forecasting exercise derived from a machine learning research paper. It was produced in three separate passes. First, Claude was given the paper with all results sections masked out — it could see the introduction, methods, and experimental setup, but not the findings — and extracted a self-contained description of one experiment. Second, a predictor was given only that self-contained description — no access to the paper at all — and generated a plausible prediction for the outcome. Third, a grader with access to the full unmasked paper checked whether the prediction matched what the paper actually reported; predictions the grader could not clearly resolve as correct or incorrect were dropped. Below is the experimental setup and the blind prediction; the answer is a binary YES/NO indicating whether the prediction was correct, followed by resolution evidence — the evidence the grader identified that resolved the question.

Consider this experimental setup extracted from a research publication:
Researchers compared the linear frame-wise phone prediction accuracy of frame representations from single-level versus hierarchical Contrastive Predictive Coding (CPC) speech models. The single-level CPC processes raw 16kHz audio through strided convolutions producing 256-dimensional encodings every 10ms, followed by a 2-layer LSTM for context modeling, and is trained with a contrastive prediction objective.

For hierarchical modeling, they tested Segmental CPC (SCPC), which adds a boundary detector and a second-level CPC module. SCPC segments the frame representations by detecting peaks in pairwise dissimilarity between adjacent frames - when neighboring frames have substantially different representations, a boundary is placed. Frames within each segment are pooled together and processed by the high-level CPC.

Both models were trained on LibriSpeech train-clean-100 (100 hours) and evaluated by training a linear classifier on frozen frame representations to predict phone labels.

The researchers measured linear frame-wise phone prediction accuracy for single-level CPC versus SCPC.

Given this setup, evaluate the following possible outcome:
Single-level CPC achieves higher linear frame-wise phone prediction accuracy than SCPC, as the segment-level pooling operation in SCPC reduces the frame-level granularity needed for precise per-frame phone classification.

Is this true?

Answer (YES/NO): YES